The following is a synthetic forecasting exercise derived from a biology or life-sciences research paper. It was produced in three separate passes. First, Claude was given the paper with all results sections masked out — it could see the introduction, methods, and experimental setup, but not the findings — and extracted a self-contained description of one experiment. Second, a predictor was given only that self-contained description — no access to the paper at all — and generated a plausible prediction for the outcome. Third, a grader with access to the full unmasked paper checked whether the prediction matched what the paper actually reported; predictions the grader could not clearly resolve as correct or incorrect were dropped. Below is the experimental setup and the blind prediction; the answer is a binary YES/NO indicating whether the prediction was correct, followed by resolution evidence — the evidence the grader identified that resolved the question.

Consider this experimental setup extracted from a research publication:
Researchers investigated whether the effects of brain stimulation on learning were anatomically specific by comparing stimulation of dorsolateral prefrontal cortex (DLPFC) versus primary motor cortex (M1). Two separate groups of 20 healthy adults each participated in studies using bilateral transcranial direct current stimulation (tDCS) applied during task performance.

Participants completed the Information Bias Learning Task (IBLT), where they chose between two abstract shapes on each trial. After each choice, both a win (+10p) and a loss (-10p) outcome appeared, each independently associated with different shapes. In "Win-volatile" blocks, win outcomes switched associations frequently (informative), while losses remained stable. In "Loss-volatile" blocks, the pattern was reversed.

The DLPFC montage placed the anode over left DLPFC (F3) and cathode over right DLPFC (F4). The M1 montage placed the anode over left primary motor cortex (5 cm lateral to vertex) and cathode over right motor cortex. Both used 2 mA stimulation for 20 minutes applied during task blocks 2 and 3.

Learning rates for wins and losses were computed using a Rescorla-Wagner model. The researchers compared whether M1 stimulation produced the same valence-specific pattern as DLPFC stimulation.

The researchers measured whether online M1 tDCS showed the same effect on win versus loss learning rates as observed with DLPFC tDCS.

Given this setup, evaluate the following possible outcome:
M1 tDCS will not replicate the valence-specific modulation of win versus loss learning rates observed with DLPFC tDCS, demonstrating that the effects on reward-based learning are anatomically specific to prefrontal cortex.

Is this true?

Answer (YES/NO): YES